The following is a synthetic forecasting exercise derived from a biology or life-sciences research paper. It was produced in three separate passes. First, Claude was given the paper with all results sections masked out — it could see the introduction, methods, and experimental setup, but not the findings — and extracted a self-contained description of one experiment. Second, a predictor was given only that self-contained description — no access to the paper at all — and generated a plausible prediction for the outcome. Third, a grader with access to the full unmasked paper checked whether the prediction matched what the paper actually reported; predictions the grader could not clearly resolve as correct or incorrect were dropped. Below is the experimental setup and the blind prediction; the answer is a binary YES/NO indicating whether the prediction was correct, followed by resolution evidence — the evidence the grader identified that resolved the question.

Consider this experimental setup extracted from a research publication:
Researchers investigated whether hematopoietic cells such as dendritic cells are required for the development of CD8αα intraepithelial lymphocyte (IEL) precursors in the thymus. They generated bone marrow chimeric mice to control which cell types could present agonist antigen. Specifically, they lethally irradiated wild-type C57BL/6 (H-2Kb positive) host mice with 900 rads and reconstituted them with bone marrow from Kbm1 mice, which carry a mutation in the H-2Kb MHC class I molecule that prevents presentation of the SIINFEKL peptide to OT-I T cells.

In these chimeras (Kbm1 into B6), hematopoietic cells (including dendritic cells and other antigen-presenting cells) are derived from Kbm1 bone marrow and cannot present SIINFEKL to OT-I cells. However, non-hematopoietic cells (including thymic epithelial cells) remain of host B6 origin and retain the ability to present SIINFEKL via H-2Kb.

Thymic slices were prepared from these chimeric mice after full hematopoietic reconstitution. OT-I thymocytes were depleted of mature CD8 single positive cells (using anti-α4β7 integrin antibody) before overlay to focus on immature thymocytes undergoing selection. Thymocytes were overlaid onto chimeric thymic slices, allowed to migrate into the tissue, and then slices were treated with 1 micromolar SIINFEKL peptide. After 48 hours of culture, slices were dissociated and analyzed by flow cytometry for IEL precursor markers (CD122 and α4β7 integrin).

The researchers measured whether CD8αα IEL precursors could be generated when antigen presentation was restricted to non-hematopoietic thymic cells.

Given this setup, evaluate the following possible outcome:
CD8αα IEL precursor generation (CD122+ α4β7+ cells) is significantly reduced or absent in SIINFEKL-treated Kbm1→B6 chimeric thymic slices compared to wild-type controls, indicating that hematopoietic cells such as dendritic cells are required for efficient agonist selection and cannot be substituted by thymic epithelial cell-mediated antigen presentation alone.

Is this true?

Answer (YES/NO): NO